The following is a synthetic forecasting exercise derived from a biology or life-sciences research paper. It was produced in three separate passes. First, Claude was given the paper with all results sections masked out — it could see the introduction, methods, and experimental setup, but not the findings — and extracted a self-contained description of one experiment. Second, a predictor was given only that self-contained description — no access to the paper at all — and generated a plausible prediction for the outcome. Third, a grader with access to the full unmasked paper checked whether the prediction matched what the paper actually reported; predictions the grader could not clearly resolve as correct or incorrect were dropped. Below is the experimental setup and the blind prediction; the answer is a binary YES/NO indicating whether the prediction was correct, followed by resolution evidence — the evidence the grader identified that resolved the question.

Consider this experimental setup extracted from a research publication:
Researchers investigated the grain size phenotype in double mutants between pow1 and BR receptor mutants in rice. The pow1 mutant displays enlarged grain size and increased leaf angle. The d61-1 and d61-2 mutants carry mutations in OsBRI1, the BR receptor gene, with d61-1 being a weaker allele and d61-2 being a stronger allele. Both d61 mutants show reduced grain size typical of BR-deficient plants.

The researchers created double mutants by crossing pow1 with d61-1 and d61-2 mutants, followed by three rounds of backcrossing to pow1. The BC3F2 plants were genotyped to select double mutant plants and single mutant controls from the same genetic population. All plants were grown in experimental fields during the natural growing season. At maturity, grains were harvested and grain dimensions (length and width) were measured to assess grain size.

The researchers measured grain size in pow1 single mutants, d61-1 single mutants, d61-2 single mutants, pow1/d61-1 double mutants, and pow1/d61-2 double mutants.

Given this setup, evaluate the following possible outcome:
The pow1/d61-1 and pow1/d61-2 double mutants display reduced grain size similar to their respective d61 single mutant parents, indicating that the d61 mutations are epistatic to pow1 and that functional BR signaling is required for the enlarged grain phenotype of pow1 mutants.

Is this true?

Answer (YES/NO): NO